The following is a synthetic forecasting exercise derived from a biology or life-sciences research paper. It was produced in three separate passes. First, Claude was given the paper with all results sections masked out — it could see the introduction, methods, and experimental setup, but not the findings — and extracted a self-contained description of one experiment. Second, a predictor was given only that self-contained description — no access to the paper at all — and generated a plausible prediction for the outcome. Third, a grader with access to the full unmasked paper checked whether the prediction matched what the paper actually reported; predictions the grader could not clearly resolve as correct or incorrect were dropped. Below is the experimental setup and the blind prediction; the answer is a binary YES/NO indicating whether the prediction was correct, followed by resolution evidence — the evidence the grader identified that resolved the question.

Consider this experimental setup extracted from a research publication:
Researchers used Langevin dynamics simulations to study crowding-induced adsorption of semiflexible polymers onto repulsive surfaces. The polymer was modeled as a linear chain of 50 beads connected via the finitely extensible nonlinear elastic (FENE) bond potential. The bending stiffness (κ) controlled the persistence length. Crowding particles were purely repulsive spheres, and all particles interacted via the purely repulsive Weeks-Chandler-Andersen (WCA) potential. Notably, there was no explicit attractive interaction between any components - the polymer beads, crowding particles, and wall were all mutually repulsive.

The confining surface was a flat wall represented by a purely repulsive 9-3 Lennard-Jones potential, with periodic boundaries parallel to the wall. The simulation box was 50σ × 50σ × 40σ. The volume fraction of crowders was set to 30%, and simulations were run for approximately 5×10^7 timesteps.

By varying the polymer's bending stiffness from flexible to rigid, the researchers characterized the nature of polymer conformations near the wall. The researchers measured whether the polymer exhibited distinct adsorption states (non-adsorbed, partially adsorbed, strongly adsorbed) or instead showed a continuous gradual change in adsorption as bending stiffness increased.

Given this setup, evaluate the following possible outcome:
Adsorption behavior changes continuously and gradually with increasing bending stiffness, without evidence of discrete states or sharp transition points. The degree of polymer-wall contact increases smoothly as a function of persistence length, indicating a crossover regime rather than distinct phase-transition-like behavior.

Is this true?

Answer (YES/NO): NO